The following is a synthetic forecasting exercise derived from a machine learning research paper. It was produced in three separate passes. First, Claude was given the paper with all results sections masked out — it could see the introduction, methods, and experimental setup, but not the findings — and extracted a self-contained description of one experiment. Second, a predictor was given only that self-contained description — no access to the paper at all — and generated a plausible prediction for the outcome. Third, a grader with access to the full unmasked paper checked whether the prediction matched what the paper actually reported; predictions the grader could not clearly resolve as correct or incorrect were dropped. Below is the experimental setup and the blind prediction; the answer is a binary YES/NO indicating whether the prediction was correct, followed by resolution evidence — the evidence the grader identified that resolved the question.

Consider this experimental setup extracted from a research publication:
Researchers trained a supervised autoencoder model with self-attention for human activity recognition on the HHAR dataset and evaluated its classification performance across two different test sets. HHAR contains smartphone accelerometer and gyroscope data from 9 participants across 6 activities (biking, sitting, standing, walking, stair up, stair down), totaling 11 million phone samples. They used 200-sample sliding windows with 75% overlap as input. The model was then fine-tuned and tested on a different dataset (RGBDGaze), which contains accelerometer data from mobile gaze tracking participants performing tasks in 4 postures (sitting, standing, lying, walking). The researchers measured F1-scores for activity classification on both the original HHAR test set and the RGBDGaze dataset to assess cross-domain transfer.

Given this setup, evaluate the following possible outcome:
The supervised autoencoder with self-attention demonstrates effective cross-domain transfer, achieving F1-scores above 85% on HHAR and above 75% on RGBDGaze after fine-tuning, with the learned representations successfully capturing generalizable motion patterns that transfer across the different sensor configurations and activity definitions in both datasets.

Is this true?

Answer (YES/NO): YES